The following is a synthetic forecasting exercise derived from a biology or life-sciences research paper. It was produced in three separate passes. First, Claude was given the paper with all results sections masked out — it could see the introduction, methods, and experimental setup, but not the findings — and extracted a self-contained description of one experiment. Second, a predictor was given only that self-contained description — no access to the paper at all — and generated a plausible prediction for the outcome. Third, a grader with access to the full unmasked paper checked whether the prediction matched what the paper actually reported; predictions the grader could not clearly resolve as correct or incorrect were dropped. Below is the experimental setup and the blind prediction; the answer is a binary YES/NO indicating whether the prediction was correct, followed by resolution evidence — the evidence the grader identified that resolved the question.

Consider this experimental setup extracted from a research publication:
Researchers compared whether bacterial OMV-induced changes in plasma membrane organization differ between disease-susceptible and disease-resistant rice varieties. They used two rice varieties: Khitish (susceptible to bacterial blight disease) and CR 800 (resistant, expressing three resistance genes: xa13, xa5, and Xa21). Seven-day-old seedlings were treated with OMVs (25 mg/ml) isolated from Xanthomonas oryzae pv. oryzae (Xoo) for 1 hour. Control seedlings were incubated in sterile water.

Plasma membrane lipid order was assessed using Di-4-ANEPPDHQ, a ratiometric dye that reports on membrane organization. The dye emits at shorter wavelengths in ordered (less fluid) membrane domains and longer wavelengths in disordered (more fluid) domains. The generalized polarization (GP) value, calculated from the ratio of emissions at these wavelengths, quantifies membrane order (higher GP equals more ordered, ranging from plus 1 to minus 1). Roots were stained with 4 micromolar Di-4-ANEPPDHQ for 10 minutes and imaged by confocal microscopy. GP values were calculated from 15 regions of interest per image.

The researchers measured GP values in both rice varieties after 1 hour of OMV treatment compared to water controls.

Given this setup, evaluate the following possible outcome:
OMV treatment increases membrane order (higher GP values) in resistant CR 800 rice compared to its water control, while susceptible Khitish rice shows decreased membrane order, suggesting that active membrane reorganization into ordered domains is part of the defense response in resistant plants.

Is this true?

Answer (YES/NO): NO